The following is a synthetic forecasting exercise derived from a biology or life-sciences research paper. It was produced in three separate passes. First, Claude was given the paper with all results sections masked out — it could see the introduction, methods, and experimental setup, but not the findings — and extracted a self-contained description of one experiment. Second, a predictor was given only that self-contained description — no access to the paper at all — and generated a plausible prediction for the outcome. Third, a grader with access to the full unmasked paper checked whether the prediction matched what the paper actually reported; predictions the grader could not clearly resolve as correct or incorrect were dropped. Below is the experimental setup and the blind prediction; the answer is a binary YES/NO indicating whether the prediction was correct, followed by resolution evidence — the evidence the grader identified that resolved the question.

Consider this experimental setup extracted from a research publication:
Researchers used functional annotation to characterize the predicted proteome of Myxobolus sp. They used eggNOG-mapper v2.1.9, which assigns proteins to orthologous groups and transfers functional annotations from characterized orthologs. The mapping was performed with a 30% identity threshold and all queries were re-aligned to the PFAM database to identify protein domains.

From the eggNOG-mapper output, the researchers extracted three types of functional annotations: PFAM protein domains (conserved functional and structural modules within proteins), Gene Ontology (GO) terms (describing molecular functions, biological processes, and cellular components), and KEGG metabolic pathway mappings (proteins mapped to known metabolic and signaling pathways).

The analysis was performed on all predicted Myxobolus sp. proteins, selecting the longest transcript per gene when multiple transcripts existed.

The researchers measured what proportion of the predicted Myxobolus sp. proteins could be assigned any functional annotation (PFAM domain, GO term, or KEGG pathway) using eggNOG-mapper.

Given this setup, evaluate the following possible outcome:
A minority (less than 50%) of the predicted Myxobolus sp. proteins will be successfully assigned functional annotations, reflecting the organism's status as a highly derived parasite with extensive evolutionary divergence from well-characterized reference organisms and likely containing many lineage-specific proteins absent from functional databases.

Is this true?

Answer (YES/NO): NO